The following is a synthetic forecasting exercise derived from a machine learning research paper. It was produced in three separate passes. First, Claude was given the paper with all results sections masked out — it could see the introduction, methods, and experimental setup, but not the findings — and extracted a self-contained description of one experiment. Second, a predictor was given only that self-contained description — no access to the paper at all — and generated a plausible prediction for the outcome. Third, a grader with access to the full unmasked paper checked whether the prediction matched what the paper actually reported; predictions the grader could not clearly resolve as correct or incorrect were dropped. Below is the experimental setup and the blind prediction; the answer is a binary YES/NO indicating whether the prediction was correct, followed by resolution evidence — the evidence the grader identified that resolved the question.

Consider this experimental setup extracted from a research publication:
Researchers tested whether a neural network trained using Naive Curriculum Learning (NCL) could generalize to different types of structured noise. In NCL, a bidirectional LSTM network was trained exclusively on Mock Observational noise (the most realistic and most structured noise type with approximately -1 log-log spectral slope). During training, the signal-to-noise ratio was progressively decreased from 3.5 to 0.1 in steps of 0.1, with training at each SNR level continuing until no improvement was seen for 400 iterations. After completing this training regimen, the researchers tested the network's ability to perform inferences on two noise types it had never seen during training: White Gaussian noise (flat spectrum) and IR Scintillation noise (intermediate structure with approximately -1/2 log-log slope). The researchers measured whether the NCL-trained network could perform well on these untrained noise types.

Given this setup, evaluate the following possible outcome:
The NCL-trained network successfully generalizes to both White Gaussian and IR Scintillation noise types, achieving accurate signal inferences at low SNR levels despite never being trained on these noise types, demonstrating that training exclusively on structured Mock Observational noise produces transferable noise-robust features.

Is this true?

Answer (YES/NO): NO